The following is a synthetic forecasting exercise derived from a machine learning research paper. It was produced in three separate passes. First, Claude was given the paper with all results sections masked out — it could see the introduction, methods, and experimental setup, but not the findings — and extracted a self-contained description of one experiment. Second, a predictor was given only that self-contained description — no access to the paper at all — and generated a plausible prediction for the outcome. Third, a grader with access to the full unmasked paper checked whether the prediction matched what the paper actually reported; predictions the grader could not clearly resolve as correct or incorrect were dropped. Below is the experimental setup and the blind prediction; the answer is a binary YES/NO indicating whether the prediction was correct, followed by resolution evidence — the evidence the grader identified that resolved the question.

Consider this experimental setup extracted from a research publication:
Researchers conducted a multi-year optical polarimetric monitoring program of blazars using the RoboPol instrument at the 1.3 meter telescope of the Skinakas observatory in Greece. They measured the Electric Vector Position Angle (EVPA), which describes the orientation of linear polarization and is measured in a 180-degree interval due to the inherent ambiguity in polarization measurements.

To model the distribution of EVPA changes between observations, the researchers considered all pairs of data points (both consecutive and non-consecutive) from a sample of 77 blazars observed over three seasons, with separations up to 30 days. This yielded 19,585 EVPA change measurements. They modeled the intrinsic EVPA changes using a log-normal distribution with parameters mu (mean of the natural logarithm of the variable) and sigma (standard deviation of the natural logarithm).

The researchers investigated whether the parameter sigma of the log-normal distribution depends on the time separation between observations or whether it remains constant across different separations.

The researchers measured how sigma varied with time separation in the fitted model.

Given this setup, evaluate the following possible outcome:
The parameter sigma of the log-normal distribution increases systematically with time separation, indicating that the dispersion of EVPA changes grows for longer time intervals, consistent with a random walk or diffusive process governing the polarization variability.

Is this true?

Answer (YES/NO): NO